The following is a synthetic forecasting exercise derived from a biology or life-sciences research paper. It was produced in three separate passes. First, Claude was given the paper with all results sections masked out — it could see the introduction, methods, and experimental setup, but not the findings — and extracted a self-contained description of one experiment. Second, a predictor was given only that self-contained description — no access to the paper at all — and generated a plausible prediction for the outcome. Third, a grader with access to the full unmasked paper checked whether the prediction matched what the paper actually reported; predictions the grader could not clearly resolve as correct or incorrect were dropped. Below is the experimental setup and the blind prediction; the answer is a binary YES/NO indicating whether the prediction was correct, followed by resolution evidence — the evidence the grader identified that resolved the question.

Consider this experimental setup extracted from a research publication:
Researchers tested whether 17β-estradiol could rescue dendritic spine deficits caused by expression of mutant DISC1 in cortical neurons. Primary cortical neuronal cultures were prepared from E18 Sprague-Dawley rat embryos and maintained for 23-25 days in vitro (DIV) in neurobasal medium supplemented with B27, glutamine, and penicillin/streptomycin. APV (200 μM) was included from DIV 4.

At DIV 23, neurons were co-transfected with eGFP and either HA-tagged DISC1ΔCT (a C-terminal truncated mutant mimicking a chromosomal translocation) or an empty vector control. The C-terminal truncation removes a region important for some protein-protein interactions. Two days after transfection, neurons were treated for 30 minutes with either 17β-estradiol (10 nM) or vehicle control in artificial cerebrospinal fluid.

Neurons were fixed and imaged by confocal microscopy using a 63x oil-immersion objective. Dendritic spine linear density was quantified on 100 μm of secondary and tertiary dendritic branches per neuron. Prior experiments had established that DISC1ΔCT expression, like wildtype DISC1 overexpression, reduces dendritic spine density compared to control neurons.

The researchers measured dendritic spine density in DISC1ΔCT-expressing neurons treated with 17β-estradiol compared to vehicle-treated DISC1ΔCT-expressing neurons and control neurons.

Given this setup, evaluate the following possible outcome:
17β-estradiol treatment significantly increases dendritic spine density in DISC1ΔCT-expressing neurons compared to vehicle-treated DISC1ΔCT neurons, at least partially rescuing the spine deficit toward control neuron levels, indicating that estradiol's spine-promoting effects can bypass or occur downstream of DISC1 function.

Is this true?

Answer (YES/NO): YES